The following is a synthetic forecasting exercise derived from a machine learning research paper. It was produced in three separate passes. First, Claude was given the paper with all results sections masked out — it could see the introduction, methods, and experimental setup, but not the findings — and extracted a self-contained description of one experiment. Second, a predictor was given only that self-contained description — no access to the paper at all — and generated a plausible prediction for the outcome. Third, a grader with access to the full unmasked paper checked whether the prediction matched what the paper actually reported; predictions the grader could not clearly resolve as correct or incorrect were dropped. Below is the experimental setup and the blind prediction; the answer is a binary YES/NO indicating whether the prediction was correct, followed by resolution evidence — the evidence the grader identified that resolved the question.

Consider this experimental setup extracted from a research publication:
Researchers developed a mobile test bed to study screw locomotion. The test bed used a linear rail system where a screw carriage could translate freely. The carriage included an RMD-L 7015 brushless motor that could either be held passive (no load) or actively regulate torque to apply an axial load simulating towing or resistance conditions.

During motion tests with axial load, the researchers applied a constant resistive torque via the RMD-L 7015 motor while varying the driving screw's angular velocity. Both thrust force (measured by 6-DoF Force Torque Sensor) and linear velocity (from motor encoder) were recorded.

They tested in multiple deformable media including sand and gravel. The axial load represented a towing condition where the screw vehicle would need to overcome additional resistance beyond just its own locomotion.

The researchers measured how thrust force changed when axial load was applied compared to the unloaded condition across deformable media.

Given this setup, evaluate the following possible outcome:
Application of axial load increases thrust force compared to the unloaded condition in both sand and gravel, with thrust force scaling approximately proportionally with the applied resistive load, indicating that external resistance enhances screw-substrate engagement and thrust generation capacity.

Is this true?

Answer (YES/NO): NO